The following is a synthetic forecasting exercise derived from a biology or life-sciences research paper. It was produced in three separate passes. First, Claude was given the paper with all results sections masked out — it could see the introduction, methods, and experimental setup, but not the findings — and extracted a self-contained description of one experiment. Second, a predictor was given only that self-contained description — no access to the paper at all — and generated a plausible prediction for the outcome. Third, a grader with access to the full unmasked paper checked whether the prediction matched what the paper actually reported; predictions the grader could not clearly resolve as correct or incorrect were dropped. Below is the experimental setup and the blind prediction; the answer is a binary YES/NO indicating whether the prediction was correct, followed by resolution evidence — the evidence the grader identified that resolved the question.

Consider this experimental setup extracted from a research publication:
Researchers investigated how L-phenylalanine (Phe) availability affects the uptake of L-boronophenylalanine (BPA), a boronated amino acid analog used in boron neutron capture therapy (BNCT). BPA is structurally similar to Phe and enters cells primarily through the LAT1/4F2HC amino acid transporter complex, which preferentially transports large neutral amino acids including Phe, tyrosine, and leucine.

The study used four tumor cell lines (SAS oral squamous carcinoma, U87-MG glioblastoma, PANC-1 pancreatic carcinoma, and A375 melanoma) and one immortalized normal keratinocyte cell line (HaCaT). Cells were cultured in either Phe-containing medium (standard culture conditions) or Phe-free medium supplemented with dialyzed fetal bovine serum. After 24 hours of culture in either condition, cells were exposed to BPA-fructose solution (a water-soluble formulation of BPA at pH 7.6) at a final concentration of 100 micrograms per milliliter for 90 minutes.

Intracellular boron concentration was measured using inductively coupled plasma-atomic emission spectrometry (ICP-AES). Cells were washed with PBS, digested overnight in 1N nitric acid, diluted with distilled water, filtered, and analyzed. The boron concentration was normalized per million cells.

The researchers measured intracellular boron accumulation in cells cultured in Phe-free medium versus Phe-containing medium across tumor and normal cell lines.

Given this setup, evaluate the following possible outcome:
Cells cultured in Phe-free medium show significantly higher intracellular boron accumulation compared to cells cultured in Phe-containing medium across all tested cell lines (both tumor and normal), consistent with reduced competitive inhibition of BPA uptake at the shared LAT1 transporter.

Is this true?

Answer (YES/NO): NO